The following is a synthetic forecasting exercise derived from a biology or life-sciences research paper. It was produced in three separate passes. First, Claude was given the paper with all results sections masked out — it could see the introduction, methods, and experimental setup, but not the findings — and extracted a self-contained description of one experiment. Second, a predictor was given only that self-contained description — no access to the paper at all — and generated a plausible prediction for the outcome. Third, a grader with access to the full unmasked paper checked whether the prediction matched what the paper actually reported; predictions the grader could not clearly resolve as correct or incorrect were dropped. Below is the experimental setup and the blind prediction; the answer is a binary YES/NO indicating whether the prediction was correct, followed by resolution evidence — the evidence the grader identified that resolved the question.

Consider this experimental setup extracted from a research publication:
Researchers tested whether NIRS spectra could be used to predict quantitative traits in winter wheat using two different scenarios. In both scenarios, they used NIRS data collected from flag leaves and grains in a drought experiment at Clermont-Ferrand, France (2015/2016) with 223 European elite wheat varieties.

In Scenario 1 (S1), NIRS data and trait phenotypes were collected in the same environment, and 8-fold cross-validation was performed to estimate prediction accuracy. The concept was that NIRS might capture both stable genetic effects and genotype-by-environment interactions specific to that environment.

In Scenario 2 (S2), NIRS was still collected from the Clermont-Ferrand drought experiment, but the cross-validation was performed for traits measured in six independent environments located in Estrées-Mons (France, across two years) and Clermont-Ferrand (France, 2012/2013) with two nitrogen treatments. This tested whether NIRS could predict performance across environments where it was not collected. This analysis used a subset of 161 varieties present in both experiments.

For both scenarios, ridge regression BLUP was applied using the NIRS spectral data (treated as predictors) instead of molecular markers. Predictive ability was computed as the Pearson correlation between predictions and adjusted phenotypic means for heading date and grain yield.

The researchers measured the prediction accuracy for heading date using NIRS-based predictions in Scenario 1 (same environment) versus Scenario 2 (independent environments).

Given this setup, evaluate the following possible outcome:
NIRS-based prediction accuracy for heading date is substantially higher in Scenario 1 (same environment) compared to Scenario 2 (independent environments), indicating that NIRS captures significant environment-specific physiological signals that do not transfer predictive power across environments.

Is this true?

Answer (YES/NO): NO